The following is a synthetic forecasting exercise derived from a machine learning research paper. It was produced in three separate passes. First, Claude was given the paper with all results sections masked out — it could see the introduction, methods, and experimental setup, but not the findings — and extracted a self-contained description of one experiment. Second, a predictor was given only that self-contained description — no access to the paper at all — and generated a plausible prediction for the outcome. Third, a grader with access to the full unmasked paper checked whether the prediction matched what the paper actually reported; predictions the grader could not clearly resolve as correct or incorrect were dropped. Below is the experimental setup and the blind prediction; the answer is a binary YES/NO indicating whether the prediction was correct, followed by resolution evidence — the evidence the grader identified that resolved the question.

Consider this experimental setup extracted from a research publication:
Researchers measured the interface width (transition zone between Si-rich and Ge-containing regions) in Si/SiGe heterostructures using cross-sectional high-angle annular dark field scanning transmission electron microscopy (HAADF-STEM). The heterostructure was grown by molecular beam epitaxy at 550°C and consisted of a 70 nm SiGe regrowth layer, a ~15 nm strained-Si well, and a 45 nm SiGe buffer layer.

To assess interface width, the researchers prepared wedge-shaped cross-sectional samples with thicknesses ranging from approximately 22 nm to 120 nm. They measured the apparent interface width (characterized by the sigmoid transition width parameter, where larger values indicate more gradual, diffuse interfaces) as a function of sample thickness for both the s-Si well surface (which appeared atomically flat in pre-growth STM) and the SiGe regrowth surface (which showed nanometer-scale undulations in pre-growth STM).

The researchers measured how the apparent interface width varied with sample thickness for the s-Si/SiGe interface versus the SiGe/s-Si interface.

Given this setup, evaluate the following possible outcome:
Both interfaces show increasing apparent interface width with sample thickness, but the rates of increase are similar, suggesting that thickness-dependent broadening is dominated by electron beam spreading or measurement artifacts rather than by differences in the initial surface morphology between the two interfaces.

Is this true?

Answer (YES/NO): NO